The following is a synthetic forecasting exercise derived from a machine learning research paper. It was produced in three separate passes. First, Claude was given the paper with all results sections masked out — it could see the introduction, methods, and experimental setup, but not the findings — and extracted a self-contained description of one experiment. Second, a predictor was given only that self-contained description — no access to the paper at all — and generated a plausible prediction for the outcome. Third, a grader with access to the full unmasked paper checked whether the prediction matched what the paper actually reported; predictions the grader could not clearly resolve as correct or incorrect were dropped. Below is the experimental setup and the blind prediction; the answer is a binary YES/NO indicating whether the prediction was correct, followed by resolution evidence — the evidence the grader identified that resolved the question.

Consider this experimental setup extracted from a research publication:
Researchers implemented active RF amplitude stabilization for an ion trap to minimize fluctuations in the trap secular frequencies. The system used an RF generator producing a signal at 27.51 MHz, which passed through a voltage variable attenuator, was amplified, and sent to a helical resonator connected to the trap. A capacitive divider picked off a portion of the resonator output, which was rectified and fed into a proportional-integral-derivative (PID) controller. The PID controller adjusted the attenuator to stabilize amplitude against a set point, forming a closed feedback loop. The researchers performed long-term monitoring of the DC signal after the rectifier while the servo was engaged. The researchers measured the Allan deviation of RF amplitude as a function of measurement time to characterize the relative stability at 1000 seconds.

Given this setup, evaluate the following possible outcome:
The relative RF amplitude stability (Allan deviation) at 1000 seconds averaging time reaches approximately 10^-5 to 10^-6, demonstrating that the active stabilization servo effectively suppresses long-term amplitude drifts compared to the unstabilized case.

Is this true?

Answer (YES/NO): YES